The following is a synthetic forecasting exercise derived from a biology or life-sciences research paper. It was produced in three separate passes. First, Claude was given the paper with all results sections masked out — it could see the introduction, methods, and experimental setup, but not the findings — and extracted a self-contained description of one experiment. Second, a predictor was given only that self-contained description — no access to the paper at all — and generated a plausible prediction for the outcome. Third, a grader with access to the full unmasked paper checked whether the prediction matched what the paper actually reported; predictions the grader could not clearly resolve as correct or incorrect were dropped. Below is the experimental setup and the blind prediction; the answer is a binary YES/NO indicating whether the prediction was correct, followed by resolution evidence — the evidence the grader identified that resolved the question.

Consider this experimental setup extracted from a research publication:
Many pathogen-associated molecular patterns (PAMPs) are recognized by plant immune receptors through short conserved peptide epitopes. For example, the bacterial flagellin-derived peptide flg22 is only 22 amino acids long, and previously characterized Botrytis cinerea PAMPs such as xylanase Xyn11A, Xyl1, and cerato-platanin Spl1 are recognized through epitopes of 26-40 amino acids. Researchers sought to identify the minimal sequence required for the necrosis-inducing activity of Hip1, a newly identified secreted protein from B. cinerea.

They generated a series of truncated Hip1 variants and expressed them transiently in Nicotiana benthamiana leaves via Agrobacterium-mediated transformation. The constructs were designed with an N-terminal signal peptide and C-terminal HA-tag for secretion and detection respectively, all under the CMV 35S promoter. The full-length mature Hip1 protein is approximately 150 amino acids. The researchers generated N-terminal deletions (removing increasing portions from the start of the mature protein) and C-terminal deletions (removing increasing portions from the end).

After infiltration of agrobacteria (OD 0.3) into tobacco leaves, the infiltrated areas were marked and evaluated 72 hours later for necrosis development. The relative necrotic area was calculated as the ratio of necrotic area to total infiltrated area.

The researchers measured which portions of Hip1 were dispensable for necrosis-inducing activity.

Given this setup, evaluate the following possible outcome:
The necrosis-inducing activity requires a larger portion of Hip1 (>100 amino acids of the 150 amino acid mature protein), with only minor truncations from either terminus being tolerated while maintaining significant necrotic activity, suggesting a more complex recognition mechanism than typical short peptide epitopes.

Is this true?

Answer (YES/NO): NO